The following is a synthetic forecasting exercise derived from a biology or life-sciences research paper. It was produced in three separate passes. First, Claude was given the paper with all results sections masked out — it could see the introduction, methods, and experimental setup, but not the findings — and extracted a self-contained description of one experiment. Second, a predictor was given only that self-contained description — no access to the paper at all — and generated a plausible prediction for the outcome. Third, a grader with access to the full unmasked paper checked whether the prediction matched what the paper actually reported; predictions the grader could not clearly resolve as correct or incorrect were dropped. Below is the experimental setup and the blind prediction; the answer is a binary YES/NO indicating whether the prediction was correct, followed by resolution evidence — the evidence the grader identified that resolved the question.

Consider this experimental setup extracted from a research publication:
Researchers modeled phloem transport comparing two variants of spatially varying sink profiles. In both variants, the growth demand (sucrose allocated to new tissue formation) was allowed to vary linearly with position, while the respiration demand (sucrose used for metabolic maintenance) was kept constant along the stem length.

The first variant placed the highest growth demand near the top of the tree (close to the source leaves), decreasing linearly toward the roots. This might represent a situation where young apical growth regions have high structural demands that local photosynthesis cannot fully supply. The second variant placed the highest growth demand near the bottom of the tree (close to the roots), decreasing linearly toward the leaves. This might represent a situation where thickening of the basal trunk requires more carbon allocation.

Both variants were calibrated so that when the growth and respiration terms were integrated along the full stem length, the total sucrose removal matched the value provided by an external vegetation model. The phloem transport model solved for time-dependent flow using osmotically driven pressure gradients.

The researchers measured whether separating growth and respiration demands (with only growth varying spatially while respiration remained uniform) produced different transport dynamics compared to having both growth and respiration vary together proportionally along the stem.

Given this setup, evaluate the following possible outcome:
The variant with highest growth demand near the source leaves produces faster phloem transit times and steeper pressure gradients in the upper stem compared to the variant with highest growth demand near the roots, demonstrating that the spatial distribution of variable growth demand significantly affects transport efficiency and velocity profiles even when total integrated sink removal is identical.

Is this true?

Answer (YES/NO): NO